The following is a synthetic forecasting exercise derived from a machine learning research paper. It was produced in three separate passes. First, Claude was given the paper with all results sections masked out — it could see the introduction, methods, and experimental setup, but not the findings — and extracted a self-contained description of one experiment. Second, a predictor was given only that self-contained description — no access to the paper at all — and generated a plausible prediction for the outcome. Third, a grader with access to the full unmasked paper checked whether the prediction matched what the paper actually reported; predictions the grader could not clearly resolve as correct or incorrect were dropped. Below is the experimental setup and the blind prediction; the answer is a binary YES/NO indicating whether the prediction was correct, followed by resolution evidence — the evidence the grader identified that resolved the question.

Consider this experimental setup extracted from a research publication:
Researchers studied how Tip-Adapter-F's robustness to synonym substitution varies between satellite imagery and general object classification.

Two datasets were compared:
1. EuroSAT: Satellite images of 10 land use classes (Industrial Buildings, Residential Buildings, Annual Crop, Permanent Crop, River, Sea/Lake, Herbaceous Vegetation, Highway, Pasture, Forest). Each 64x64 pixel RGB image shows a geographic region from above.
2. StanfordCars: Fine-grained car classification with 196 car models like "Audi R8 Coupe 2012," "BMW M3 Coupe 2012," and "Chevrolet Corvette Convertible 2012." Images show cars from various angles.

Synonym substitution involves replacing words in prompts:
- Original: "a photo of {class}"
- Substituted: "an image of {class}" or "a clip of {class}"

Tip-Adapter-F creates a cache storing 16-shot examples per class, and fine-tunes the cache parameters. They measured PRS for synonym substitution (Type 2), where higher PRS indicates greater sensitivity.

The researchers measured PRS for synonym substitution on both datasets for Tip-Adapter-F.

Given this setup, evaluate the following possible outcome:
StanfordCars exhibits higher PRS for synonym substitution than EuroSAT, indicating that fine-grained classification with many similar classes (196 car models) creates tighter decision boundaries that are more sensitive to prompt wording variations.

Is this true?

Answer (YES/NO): NO